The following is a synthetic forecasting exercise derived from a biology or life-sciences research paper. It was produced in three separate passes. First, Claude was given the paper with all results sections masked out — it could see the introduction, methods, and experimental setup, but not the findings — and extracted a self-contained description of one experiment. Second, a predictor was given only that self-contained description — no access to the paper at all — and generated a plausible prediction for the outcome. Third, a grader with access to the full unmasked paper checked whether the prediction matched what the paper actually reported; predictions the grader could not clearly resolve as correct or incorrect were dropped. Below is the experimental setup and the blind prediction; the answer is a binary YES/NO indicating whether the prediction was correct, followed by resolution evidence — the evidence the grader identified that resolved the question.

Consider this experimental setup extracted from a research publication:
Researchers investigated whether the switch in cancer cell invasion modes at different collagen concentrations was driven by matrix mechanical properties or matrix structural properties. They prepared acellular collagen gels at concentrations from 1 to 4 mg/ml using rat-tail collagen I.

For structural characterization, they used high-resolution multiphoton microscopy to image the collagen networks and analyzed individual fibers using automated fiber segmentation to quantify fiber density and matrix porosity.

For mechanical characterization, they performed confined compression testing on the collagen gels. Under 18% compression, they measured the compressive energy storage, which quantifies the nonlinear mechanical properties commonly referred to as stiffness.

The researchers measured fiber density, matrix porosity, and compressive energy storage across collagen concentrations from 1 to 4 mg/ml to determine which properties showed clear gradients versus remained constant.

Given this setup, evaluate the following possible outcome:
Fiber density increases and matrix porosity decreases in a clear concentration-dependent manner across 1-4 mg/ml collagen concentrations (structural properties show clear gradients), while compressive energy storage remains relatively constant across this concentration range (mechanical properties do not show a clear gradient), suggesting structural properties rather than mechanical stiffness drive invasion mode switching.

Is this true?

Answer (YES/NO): YES